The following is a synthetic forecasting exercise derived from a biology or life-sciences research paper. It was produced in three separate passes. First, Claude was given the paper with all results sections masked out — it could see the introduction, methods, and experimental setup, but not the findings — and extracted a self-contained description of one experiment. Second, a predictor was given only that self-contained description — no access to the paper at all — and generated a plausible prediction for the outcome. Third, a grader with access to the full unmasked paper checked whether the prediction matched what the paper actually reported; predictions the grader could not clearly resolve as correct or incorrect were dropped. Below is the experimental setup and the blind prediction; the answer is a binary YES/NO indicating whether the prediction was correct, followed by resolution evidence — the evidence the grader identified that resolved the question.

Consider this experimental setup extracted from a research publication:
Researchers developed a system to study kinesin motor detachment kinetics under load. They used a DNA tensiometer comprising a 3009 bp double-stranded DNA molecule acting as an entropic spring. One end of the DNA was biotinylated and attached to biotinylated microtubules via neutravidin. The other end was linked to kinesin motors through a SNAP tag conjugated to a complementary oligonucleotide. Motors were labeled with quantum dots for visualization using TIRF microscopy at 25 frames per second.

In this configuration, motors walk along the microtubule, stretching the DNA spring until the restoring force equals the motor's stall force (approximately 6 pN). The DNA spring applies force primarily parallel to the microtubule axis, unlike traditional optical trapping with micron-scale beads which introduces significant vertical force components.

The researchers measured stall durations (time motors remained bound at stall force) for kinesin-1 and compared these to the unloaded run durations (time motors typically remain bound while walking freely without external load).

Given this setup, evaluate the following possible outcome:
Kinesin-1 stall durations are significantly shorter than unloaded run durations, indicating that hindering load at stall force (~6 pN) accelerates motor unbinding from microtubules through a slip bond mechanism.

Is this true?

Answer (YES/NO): NO